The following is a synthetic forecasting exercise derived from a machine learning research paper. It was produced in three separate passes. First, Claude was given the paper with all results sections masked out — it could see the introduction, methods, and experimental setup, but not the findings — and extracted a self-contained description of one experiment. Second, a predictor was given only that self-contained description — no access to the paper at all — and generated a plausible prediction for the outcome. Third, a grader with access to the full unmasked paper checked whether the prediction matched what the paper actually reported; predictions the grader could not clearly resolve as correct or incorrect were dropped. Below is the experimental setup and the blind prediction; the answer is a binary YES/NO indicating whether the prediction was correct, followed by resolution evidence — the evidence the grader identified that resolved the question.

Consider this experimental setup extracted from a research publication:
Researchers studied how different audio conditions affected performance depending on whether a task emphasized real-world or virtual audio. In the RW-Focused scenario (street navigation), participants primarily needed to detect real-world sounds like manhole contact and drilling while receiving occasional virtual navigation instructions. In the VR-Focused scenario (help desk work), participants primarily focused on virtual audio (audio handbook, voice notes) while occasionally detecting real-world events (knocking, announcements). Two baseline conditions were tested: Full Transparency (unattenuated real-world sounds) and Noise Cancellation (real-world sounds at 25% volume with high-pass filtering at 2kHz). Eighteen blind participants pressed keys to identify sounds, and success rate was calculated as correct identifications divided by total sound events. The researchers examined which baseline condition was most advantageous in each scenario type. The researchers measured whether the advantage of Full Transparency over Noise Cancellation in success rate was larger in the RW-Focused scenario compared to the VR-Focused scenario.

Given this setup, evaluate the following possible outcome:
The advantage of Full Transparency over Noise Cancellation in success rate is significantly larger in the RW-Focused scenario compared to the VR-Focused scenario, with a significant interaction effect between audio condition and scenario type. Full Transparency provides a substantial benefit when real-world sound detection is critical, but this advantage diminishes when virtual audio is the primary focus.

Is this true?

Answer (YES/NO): NO